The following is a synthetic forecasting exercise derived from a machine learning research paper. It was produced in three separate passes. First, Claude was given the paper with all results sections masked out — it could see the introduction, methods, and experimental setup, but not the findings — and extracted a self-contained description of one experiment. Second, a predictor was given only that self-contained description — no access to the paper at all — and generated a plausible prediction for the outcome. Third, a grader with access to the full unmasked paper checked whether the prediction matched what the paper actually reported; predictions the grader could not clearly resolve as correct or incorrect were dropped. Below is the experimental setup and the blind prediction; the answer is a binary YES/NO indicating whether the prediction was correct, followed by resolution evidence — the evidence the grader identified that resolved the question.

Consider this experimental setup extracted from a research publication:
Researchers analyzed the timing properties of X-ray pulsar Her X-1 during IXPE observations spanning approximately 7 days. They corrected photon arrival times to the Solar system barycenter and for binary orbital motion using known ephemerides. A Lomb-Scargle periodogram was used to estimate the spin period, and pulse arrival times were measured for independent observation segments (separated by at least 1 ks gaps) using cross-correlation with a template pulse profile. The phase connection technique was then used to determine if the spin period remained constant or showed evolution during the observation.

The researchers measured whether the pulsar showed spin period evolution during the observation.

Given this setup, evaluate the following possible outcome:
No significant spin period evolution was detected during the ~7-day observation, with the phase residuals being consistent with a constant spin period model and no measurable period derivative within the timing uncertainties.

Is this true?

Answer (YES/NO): YES